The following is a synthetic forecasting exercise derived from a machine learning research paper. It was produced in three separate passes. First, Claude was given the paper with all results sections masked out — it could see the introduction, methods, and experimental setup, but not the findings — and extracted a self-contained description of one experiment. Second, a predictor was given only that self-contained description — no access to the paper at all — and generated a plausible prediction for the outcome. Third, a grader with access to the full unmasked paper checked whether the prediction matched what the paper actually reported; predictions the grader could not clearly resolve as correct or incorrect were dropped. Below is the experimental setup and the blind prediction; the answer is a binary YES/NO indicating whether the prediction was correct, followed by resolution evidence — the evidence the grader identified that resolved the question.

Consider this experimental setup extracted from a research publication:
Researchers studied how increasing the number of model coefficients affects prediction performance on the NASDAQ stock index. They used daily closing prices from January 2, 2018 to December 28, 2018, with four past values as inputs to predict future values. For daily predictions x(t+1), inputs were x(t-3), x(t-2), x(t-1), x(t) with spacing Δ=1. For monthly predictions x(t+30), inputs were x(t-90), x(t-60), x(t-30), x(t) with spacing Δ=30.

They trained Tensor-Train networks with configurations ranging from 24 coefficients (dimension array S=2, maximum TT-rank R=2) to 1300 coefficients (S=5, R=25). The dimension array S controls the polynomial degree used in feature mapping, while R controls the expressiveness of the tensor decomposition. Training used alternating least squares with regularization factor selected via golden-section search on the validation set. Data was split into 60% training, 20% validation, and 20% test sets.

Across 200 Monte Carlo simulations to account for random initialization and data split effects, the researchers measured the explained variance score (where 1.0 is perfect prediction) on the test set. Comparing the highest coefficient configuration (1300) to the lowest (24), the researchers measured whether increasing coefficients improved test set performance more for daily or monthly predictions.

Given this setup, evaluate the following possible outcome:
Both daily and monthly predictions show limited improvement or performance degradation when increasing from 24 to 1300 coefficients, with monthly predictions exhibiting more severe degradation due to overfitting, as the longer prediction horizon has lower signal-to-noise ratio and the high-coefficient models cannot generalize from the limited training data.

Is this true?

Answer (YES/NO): NO